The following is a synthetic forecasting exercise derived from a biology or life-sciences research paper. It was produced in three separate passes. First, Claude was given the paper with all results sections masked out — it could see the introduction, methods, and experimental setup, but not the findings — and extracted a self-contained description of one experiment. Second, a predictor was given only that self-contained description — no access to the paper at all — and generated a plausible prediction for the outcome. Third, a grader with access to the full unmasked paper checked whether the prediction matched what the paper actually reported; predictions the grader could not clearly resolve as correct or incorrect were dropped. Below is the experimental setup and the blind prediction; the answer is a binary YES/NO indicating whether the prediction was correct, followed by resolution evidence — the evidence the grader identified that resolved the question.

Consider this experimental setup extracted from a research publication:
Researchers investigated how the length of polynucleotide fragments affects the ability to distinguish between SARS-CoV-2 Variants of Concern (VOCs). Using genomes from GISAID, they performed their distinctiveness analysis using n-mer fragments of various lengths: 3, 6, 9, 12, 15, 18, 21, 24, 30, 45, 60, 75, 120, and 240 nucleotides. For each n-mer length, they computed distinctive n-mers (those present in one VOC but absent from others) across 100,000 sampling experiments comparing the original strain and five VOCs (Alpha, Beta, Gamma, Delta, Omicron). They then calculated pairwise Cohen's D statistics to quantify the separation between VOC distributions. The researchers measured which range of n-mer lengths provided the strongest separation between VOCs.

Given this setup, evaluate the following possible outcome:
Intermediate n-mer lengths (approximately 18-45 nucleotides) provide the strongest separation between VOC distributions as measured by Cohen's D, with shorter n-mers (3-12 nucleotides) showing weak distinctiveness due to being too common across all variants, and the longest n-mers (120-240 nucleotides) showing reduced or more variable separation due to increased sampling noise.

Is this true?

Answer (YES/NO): NO